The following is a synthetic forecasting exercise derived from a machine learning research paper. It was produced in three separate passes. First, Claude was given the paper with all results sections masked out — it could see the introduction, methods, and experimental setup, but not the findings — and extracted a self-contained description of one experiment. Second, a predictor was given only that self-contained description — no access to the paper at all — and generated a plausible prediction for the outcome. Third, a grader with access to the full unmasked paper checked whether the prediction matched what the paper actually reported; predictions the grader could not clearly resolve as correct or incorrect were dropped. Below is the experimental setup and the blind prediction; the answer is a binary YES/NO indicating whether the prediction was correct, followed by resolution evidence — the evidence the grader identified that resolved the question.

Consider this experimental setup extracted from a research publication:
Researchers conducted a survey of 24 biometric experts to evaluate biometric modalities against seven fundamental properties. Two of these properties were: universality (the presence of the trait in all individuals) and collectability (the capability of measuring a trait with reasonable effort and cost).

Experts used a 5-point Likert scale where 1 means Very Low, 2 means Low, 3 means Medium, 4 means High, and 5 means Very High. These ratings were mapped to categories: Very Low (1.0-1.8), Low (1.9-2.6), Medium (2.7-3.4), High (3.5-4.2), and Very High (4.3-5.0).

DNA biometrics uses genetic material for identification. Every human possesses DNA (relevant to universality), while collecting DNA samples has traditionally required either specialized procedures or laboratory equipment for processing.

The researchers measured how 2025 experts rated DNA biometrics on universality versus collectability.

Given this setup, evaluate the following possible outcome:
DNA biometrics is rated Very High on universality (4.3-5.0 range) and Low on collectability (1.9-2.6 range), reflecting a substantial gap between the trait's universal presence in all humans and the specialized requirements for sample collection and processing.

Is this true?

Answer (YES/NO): NO